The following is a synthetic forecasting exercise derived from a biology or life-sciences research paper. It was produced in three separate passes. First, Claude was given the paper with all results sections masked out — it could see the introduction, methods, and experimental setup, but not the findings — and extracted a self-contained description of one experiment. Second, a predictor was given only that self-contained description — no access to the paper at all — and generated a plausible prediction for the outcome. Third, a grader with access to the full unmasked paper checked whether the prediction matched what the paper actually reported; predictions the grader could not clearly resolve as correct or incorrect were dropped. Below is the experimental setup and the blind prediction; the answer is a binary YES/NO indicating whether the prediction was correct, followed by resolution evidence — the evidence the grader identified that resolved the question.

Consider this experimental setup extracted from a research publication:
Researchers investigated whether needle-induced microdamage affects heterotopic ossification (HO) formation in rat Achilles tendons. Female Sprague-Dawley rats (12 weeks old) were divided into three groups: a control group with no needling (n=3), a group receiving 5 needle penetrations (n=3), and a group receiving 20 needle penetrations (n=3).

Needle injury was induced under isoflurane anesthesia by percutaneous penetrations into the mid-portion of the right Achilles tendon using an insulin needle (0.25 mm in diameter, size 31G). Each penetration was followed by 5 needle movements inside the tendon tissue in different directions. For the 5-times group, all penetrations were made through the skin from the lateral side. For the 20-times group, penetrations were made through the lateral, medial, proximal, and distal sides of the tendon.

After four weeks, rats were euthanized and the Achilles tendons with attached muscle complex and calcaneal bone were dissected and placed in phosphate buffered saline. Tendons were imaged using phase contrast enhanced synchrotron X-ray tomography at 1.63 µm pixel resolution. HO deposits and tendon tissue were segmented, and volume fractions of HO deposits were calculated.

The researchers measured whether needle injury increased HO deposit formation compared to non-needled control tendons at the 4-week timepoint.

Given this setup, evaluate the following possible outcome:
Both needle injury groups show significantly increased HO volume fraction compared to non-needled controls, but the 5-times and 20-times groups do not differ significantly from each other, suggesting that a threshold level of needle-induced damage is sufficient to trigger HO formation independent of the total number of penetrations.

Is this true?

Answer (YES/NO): NO